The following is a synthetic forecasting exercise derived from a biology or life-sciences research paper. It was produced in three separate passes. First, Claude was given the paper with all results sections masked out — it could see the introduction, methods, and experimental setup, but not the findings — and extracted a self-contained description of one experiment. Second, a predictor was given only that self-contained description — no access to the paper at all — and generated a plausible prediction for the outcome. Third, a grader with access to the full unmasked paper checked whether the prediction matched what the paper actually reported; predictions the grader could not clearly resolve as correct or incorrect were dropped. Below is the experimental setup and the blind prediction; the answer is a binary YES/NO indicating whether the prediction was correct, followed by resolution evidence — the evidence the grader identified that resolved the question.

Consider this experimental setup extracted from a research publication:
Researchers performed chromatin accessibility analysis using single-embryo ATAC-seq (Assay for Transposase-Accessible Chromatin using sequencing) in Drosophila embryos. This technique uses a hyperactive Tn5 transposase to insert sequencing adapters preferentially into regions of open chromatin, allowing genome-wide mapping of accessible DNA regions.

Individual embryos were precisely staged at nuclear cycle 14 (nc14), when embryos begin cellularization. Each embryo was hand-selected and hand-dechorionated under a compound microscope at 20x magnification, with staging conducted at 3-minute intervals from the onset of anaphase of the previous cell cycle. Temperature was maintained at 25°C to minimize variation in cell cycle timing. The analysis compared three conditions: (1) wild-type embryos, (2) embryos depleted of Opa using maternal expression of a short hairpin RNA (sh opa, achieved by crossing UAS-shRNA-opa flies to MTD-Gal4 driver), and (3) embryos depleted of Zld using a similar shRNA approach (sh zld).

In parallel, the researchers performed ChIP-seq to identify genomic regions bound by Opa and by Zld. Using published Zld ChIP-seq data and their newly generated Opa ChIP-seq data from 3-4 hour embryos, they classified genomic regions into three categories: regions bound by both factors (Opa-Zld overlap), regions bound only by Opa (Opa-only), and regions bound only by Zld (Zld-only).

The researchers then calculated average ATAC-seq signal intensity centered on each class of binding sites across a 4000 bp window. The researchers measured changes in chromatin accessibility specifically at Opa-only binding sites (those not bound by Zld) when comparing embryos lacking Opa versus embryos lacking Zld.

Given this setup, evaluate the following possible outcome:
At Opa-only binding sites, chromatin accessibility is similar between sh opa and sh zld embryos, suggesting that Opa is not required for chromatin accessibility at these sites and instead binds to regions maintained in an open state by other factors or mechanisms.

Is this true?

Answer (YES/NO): NO